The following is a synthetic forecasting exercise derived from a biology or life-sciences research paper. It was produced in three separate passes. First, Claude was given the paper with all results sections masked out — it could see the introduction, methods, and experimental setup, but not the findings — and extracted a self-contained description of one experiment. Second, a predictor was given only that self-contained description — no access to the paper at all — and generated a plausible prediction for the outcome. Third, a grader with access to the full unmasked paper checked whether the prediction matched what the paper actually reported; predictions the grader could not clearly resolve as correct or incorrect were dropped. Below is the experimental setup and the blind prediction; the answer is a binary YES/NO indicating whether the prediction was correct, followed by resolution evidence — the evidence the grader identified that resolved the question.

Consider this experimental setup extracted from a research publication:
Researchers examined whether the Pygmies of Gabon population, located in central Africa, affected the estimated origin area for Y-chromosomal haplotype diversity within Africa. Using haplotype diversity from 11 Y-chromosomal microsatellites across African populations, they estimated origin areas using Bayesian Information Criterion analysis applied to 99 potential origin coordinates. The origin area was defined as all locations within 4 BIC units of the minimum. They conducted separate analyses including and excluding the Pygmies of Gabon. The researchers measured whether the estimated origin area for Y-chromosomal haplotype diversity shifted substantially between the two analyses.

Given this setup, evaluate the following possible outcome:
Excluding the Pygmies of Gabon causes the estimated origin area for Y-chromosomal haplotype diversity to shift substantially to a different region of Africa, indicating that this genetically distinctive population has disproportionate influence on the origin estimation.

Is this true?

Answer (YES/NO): NO